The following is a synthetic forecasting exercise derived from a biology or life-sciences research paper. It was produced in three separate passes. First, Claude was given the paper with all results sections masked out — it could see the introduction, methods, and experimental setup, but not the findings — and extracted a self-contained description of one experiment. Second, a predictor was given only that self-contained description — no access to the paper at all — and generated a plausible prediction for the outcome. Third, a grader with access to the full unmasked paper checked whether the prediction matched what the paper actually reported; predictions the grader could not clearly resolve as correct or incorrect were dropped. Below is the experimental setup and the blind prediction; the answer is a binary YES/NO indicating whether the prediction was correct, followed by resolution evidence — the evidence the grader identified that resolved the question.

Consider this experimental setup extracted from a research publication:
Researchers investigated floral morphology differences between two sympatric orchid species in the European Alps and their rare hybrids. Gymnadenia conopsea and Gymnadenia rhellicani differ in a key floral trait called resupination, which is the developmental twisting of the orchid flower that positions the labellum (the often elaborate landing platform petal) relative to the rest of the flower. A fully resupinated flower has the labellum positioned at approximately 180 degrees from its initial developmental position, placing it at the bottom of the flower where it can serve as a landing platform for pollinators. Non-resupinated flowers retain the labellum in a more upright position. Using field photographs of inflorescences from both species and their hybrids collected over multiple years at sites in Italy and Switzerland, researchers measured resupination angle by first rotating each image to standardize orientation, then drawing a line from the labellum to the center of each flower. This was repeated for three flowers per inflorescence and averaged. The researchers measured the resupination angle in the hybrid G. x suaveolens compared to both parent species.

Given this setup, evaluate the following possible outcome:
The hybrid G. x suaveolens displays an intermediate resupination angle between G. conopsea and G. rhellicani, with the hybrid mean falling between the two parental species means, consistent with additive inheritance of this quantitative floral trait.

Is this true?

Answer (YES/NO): NO